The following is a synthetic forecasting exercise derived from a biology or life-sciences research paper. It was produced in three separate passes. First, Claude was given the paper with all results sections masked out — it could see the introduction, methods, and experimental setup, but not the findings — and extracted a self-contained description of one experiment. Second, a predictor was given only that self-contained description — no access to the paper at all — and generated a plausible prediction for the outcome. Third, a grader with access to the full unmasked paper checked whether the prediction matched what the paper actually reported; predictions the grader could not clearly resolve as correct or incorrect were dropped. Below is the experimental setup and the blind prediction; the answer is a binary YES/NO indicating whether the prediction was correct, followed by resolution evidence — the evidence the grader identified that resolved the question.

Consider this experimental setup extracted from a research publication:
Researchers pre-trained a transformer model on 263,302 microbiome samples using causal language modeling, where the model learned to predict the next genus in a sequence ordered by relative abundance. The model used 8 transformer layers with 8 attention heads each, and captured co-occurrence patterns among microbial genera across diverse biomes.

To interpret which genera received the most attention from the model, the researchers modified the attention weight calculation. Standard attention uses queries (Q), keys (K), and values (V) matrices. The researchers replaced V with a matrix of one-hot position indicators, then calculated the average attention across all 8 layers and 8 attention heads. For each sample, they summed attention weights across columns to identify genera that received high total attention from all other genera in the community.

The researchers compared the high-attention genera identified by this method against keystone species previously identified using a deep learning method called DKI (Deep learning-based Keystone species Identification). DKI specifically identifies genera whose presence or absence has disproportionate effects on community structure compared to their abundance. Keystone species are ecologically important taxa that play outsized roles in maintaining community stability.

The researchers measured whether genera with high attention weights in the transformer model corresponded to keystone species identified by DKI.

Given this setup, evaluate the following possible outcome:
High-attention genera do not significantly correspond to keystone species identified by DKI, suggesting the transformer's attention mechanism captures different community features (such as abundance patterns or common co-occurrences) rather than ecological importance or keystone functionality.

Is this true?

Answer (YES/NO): NO